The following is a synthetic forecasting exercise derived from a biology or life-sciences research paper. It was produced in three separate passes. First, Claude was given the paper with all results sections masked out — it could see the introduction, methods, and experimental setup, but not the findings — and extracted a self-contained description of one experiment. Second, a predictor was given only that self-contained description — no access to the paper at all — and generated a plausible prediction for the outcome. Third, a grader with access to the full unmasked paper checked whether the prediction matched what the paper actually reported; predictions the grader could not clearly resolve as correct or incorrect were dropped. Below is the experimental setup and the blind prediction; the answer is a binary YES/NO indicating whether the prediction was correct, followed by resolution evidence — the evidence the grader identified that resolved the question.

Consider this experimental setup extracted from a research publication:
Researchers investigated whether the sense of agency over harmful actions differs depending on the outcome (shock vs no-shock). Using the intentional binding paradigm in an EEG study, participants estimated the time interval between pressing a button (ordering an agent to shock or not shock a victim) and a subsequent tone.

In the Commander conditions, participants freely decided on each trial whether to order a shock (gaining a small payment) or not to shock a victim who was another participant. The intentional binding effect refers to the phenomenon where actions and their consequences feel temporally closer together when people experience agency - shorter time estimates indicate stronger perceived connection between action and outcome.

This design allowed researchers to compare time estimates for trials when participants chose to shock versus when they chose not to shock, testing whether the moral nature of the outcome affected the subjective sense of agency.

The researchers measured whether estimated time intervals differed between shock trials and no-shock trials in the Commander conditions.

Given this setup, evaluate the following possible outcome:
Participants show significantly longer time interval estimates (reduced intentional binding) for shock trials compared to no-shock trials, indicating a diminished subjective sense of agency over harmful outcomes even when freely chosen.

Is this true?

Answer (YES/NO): NO